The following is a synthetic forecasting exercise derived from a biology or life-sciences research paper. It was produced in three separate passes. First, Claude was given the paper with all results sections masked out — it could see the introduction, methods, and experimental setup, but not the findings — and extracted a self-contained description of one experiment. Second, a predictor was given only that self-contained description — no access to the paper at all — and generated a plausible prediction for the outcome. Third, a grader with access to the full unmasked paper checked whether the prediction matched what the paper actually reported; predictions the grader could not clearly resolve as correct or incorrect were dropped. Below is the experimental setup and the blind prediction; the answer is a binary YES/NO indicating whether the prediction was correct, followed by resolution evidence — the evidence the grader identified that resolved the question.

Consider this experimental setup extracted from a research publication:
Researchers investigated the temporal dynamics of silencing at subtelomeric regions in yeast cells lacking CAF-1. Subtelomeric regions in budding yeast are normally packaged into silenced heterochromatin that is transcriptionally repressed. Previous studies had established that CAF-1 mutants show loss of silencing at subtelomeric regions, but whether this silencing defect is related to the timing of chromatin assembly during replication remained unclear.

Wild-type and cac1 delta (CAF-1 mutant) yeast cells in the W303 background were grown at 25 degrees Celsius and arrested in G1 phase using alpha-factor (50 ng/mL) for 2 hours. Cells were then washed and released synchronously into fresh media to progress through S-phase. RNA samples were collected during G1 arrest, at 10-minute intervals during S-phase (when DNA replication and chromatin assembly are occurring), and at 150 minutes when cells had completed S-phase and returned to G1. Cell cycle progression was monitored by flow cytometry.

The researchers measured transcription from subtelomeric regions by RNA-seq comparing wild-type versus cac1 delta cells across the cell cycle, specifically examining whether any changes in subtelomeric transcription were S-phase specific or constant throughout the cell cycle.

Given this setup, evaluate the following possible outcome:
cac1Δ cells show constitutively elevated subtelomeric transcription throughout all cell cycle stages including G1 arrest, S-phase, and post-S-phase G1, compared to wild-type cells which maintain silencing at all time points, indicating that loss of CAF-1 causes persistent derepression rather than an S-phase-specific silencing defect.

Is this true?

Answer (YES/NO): NO